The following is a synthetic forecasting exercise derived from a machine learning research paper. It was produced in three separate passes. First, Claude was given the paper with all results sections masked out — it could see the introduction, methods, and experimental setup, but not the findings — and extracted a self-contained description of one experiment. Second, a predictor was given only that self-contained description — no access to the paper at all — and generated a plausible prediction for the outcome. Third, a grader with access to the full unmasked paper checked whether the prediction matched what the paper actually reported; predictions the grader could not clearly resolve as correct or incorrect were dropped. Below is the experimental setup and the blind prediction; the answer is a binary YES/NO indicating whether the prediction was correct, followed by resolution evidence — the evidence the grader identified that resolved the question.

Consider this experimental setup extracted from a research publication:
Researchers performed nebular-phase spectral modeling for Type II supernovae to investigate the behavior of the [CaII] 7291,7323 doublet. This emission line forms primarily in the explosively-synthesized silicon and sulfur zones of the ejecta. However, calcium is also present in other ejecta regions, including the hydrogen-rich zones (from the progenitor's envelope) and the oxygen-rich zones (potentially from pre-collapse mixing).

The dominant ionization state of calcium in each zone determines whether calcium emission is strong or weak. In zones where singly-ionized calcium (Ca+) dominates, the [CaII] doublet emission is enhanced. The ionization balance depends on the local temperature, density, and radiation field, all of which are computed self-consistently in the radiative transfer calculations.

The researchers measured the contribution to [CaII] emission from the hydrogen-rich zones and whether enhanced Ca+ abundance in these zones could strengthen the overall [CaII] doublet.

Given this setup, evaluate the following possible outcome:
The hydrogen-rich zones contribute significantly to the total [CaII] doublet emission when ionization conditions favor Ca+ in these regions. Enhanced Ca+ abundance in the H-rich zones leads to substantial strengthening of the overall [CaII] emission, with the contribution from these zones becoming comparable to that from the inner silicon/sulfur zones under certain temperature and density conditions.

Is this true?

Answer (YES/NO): YES